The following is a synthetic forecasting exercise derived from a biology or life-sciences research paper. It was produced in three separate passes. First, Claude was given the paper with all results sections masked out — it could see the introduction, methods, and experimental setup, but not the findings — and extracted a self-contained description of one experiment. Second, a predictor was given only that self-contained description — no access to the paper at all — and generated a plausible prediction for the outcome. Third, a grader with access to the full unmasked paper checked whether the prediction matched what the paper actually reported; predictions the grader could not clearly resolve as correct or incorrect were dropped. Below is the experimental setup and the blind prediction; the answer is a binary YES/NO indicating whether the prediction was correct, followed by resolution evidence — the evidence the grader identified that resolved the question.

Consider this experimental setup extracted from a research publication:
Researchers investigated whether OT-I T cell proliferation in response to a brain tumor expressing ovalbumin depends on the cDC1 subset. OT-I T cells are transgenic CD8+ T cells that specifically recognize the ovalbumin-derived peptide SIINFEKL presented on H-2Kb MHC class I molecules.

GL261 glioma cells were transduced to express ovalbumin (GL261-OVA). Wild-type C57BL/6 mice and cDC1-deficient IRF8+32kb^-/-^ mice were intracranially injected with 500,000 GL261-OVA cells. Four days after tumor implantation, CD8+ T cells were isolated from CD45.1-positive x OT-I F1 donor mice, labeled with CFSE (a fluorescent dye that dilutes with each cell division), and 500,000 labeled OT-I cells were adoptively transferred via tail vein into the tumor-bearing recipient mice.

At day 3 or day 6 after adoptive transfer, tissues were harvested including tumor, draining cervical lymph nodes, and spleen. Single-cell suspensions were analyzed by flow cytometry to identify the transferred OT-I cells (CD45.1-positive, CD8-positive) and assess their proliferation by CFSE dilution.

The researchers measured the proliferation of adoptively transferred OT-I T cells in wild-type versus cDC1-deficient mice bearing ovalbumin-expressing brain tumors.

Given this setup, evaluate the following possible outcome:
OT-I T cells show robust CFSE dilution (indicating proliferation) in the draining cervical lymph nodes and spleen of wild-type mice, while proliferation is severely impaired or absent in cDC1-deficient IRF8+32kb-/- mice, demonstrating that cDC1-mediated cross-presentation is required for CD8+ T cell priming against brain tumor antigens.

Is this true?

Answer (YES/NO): NO